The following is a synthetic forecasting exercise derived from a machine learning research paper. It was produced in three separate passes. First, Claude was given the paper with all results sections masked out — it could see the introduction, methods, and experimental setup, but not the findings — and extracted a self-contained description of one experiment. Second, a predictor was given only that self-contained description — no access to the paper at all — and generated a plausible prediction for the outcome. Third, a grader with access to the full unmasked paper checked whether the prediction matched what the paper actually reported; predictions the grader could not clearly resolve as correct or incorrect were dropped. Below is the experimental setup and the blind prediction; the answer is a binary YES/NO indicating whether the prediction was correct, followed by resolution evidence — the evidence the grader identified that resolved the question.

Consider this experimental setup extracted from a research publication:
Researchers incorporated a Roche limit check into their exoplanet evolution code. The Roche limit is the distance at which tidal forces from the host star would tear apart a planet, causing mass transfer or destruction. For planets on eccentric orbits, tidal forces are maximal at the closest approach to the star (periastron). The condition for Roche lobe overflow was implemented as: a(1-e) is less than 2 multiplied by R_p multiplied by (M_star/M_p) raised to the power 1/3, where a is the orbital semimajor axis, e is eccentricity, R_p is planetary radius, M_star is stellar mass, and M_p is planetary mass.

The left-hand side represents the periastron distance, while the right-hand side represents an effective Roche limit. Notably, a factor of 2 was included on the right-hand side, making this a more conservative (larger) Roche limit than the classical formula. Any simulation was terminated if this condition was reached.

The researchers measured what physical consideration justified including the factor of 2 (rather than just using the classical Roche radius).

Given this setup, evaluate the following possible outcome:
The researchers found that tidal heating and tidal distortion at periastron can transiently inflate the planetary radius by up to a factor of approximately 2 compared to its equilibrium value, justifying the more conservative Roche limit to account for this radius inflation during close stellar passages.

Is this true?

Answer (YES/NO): NO